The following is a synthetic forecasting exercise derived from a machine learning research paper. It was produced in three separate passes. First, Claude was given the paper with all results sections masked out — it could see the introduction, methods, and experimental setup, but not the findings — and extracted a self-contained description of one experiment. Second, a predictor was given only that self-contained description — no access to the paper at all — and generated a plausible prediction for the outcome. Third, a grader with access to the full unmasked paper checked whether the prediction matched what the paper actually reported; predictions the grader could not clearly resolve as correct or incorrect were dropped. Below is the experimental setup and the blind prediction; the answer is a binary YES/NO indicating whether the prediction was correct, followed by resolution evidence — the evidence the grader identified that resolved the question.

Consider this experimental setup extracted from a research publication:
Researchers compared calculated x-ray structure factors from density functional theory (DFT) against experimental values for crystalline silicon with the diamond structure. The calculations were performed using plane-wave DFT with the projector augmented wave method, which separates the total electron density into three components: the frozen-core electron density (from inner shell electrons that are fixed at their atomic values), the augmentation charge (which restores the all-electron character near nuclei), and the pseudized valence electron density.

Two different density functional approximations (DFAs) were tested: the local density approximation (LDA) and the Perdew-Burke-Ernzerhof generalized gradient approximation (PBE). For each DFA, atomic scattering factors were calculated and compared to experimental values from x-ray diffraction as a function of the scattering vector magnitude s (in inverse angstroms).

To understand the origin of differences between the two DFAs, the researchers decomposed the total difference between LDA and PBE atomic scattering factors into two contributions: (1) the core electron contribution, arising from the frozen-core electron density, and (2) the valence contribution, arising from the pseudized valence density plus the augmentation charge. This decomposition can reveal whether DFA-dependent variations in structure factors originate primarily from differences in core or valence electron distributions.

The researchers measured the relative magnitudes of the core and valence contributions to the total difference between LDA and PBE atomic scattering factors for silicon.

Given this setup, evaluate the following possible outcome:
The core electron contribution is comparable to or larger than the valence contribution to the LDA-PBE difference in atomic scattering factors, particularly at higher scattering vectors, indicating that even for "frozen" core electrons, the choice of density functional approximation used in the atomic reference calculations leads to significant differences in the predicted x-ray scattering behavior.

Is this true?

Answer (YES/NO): YES